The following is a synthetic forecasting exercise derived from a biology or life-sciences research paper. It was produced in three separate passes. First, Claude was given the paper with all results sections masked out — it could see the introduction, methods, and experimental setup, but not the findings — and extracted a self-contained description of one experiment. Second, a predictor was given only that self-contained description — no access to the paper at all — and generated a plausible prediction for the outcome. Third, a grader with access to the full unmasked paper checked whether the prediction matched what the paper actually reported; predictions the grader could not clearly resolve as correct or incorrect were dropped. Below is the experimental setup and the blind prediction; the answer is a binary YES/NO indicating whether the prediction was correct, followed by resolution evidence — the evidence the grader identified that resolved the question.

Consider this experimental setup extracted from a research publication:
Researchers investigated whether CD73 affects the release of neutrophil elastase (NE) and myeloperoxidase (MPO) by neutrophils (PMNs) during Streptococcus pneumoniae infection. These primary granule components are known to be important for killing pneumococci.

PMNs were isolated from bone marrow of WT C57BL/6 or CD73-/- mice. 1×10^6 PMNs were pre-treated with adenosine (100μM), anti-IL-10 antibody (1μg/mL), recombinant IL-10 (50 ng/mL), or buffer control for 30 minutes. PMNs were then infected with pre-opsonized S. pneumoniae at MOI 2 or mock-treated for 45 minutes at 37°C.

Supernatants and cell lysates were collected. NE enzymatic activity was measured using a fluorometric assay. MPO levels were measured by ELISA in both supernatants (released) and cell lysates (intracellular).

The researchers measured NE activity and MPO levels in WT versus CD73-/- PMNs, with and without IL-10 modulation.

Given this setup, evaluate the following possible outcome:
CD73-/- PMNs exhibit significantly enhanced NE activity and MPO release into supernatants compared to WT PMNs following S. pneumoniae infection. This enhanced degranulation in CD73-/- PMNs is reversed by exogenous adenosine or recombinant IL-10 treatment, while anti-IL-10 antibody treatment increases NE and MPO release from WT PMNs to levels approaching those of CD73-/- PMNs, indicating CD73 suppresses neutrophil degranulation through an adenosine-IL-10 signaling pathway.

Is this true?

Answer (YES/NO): NO